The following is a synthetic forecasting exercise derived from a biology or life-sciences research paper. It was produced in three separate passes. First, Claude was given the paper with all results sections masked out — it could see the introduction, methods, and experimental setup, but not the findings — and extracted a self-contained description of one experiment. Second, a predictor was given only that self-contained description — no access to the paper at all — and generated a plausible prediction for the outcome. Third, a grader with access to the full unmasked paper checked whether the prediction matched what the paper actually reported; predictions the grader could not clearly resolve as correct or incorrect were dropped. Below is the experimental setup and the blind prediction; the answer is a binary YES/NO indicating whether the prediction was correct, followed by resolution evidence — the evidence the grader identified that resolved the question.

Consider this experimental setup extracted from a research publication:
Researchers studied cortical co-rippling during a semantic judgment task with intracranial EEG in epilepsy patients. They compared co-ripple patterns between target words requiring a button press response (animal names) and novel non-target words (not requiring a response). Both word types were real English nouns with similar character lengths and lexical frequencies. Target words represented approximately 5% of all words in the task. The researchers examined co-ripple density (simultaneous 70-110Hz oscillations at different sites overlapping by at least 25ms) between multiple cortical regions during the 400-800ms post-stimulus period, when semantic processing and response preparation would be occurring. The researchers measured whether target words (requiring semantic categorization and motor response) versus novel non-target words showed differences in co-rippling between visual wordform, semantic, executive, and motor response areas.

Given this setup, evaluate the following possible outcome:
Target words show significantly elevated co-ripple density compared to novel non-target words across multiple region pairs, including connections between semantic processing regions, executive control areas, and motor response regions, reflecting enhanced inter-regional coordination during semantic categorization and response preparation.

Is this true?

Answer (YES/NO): YES